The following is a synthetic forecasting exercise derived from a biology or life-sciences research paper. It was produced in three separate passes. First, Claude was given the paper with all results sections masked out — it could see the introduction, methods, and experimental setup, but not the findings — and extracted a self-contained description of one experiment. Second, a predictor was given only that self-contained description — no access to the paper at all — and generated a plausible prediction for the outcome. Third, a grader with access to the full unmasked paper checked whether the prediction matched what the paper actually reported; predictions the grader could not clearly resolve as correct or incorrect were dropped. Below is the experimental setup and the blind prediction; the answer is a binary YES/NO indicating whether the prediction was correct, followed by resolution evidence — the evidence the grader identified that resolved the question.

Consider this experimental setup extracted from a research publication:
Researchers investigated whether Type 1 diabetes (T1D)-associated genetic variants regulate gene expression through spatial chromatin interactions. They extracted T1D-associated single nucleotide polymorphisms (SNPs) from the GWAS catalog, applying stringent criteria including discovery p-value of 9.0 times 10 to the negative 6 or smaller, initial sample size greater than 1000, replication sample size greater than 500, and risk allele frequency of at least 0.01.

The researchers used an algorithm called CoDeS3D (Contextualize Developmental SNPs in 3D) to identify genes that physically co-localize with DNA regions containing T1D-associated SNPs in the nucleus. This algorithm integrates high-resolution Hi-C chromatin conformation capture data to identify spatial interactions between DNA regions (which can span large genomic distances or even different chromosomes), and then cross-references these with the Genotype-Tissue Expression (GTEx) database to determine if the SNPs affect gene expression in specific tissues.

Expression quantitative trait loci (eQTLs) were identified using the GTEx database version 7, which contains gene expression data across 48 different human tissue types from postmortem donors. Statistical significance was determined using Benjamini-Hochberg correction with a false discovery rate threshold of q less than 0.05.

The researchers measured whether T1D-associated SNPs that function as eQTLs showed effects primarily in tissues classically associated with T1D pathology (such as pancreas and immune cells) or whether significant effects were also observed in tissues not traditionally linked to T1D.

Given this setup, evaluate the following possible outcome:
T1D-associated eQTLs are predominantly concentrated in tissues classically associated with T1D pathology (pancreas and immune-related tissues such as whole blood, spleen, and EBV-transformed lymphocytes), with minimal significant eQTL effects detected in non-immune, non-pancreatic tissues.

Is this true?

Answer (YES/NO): NO